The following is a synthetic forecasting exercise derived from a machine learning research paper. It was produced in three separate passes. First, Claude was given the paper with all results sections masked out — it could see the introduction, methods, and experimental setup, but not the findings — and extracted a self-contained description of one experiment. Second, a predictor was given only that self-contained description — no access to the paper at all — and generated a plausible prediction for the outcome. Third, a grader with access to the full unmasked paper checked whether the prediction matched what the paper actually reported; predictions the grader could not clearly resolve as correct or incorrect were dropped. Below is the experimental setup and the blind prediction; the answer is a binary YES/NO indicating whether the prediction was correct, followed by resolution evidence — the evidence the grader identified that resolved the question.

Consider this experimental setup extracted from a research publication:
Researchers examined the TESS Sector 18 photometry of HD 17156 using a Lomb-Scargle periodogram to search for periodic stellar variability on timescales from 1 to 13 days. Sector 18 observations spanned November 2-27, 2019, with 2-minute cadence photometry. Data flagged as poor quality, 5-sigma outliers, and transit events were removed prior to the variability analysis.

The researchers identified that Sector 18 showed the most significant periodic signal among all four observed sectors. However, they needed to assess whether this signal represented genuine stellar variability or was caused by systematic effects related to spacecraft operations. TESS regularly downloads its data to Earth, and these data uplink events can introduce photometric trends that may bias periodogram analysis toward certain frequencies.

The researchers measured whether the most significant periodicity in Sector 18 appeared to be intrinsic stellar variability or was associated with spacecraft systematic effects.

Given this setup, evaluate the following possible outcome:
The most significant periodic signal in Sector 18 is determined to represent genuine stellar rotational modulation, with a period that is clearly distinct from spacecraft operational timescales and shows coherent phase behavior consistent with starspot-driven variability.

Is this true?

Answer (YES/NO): NO